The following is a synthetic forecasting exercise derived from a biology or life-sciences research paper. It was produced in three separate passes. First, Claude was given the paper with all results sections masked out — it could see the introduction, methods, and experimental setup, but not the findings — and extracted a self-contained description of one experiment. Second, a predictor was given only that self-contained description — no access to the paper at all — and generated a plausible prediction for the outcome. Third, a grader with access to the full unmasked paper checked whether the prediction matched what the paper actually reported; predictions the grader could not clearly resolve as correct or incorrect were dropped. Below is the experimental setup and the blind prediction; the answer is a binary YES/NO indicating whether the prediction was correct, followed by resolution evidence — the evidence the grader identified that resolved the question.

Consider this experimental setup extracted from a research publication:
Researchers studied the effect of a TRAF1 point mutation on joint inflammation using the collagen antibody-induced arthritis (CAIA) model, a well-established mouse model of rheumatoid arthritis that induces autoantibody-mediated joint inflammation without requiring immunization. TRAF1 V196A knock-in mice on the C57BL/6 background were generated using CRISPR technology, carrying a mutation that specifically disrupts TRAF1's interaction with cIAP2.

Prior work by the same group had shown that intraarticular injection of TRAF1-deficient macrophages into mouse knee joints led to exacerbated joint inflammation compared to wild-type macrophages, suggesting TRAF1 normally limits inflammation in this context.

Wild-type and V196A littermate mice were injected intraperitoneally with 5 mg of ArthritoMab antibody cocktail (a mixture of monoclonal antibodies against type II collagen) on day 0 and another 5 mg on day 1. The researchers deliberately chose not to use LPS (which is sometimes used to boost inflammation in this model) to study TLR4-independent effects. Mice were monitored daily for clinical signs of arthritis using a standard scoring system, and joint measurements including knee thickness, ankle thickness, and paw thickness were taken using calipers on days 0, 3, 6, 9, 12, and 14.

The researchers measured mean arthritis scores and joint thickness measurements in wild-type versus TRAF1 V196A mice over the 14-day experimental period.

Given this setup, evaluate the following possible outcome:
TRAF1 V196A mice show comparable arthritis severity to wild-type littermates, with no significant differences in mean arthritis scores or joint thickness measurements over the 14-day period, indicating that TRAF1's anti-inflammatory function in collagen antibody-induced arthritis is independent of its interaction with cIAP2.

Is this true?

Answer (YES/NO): NO